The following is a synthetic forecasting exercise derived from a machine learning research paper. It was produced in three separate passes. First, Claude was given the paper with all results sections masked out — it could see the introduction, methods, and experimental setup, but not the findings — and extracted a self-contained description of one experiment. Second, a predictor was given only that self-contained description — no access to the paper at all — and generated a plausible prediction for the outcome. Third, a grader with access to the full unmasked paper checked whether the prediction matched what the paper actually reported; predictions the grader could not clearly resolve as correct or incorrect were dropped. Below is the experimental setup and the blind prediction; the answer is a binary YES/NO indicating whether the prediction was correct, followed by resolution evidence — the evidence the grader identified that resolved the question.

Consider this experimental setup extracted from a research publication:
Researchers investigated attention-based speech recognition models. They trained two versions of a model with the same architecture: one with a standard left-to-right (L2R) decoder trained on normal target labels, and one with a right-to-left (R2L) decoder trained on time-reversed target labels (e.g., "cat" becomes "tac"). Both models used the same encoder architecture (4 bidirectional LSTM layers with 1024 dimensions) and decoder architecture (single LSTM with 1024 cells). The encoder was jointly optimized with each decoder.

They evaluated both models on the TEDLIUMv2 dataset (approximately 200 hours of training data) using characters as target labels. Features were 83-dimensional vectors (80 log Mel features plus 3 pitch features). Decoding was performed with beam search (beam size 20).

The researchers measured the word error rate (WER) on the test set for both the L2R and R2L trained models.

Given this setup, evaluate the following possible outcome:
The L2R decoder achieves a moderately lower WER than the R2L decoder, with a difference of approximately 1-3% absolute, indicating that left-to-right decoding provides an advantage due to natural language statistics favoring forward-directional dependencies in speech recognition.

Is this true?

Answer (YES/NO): NO